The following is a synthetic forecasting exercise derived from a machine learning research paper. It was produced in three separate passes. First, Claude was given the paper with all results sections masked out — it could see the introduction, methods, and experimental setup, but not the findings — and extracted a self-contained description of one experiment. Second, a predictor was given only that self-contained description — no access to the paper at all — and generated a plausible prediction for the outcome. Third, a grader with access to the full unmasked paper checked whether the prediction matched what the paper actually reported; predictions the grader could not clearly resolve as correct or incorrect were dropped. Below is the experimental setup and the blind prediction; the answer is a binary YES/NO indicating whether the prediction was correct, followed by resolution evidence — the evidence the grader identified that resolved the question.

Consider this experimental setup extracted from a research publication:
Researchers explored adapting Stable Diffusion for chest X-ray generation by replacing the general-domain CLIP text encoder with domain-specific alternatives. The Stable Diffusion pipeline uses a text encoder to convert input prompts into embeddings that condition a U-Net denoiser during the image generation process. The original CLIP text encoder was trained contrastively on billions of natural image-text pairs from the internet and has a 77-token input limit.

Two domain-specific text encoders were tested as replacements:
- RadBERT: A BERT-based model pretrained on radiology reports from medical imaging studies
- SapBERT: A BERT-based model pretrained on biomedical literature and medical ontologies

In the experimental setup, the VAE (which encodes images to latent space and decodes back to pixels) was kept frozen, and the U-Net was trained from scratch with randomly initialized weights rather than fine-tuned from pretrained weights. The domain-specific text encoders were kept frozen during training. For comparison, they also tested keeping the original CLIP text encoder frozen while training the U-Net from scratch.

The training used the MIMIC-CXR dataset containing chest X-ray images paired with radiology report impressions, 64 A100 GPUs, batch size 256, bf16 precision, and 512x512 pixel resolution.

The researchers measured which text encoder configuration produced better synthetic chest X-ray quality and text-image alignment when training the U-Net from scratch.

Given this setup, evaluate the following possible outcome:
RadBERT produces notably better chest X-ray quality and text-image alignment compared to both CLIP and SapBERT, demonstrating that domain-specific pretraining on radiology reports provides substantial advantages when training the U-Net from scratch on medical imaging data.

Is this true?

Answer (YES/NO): NO